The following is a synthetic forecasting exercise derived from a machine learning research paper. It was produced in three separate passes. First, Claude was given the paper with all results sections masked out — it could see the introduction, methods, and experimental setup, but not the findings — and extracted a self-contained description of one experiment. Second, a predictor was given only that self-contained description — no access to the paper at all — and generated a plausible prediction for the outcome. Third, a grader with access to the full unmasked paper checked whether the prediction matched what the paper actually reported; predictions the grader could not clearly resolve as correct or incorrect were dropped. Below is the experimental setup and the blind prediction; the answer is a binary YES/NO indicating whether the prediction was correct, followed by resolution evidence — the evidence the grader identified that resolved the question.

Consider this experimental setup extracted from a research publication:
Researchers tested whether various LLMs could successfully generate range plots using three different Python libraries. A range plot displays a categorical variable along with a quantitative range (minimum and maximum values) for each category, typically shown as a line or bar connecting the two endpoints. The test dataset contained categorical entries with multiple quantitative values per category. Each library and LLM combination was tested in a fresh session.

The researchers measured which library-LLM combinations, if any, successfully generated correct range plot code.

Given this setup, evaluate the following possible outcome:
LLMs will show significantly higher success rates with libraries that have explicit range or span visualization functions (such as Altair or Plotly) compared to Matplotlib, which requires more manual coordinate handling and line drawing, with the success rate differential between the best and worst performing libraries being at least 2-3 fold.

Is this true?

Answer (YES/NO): NO